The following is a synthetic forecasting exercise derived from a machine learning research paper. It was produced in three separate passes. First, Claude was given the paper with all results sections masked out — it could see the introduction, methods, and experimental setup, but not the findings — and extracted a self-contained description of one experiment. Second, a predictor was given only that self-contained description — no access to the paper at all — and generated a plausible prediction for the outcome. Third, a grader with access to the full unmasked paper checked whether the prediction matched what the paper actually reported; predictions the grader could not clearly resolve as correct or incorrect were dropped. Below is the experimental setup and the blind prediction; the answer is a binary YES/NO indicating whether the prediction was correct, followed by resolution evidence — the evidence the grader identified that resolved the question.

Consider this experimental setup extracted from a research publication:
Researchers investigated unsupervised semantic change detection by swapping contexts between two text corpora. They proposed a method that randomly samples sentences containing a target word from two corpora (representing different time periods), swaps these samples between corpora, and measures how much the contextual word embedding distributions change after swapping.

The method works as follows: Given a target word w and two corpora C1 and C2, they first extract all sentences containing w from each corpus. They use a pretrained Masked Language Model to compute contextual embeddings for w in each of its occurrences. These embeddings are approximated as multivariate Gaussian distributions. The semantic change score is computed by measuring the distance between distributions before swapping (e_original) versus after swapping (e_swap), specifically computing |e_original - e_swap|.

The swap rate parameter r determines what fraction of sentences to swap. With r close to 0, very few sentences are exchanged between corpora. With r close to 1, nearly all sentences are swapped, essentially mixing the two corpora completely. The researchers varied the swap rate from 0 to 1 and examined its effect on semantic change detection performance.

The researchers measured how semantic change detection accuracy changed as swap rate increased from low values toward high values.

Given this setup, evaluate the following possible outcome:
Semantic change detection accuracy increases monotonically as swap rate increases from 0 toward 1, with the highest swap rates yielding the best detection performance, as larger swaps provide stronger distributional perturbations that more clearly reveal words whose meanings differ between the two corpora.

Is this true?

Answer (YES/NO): NO